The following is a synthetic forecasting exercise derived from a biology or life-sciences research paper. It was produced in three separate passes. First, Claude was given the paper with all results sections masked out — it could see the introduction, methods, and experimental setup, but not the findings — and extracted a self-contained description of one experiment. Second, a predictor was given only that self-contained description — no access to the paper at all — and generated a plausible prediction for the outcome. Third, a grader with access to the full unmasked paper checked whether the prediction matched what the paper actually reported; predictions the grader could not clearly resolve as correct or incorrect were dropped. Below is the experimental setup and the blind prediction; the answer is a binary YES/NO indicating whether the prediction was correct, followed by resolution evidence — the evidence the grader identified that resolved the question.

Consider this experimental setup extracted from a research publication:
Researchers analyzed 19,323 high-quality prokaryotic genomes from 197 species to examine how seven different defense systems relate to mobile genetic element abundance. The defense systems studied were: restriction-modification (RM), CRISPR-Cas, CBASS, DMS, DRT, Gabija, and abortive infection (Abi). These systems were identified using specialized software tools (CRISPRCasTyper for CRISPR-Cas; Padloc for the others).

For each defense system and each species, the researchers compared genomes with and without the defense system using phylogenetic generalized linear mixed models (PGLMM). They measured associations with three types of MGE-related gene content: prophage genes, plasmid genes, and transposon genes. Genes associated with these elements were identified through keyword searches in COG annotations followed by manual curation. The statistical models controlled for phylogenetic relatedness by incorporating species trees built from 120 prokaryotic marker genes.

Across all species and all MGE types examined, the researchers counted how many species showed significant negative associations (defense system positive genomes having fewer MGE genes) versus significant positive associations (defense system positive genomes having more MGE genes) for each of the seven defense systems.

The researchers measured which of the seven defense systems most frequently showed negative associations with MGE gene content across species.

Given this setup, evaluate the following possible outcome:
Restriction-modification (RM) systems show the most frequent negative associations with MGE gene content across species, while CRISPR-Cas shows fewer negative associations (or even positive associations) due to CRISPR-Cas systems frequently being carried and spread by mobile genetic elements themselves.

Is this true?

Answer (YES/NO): NO